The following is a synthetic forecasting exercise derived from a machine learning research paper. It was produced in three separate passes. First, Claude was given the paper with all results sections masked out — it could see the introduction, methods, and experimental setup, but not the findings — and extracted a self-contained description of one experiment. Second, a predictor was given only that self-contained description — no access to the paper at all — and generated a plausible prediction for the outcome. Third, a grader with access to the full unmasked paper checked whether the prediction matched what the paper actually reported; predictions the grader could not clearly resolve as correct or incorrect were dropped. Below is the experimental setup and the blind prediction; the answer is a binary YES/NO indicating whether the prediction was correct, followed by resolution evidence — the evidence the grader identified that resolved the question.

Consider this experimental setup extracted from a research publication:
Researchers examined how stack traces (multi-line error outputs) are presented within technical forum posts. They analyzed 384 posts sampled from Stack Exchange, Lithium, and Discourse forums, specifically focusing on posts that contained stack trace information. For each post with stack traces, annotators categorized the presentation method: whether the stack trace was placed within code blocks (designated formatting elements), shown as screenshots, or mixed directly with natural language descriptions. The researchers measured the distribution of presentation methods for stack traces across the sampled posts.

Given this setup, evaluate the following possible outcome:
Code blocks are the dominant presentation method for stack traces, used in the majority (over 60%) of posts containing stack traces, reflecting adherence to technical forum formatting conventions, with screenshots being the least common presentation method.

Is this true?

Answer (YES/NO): NO